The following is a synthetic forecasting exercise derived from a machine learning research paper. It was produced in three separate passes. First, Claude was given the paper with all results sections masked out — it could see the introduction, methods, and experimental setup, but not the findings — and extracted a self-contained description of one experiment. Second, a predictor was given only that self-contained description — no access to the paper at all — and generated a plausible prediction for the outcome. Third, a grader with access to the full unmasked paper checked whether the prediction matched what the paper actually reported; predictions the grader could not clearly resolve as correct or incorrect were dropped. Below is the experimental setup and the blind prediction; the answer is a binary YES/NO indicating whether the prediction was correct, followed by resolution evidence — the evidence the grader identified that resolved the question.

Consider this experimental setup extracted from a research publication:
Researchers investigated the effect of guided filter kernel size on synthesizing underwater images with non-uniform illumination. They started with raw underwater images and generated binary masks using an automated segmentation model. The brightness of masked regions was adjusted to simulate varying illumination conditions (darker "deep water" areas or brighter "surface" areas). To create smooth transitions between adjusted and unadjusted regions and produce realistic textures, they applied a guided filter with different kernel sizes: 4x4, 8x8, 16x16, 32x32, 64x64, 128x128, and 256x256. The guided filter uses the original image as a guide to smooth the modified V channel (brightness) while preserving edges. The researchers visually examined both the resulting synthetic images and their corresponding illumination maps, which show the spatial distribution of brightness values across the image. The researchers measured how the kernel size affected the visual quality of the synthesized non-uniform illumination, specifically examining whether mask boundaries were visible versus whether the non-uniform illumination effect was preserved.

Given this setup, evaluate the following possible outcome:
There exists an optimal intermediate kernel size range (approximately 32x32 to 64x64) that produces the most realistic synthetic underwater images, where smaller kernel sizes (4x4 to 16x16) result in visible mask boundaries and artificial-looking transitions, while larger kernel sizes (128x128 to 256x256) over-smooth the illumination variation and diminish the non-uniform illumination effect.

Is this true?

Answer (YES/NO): NO